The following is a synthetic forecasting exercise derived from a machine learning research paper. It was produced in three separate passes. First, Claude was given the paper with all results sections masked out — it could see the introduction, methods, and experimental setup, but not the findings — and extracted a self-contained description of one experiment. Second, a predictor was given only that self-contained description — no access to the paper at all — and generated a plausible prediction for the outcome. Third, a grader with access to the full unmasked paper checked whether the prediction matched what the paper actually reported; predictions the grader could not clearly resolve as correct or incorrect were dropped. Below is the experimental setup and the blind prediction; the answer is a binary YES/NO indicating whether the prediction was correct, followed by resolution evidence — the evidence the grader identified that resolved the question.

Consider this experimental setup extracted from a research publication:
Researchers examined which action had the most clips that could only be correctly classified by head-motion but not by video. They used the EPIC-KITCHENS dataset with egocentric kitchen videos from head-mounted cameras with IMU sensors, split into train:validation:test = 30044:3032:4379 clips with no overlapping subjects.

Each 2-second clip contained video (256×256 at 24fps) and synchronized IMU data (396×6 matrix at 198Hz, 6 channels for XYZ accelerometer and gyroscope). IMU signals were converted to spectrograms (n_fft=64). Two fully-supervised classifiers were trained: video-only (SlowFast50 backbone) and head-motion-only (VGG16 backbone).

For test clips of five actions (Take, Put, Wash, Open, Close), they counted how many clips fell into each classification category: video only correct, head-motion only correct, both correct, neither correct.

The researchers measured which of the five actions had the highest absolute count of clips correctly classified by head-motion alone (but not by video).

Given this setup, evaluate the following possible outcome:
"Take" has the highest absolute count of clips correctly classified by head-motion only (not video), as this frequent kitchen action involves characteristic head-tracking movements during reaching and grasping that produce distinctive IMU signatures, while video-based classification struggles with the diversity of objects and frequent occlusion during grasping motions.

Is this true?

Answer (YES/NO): YES